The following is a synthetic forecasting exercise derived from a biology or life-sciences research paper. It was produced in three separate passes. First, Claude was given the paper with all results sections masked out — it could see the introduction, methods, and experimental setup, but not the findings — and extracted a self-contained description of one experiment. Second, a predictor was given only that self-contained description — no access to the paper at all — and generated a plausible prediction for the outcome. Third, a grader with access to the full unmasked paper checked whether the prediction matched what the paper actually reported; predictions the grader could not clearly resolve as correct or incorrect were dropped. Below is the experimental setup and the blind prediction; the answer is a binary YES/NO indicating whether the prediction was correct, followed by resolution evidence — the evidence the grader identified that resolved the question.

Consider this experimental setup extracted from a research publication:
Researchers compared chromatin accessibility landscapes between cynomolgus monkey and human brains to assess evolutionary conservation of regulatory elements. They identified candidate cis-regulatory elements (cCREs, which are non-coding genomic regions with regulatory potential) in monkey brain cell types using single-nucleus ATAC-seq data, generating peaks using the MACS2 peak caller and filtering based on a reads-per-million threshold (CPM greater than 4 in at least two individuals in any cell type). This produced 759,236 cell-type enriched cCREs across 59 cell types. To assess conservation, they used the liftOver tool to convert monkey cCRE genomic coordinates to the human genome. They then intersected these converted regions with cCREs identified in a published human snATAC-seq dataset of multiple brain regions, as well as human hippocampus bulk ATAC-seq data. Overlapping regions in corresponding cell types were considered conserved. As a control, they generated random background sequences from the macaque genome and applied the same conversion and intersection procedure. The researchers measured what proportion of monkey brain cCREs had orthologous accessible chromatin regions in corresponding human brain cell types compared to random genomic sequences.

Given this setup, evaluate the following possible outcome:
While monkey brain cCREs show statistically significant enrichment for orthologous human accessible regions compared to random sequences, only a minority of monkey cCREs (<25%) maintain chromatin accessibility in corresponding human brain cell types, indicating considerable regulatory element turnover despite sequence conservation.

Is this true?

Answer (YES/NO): NO